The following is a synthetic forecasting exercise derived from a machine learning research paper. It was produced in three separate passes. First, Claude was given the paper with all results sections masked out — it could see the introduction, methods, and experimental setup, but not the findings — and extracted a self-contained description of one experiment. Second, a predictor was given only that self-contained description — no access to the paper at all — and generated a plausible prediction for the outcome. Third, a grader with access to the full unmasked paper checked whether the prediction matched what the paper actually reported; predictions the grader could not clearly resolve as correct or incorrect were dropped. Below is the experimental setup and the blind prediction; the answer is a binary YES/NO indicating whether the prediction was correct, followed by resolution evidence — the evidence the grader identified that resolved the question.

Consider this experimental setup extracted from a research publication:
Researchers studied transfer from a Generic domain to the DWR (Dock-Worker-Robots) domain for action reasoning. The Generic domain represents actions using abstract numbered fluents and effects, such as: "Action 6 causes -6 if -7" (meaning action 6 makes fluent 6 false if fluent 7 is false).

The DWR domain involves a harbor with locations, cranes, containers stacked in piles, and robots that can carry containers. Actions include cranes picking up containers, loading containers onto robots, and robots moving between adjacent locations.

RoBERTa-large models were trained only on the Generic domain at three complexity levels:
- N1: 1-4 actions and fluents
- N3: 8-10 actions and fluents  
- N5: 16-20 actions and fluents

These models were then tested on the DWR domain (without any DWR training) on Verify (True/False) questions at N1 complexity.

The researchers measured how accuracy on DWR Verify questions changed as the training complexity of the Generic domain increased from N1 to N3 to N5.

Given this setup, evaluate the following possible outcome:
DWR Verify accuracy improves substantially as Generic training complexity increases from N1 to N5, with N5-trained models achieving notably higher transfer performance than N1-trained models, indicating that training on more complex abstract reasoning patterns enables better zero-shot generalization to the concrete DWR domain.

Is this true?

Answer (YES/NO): NO